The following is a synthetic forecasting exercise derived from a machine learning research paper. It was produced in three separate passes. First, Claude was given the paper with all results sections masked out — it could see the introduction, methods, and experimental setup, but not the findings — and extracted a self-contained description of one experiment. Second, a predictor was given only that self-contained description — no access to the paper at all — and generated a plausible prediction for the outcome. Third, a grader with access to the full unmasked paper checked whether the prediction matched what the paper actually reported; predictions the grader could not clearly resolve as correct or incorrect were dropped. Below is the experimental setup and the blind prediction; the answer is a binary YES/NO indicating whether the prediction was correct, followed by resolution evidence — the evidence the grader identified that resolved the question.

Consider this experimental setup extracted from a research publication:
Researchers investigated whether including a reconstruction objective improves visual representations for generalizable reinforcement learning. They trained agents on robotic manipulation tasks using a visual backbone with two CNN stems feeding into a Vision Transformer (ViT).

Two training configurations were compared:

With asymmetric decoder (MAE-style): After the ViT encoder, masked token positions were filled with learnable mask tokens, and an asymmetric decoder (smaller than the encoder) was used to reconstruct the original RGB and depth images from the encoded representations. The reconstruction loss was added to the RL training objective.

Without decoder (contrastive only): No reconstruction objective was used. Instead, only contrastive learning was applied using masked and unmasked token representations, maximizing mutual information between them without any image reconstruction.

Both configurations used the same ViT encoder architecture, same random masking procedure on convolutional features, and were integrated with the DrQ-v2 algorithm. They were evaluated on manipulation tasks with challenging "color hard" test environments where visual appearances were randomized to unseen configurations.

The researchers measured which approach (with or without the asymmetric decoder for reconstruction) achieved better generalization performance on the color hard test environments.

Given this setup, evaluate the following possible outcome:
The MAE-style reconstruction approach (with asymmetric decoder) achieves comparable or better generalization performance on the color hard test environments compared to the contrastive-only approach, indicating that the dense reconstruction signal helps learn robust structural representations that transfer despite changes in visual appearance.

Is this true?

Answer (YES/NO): NO